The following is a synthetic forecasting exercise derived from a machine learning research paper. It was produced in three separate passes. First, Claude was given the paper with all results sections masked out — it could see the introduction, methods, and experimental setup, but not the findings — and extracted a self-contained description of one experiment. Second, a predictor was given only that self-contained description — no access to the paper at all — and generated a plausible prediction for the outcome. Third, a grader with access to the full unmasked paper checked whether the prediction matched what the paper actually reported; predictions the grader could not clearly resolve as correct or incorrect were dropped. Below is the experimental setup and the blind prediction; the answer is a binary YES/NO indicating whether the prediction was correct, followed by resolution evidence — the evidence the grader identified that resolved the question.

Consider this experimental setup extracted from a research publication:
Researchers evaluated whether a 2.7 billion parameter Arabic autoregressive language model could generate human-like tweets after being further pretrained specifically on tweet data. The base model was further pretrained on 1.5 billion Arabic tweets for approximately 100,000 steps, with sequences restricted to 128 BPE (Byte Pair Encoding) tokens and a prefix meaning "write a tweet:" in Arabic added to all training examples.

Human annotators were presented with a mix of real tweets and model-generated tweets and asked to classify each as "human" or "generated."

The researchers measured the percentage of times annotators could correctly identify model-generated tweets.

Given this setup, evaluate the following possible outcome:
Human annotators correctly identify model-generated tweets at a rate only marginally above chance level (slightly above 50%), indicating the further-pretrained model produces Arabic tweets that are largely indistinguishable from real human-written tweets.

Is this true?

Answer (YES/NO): NO